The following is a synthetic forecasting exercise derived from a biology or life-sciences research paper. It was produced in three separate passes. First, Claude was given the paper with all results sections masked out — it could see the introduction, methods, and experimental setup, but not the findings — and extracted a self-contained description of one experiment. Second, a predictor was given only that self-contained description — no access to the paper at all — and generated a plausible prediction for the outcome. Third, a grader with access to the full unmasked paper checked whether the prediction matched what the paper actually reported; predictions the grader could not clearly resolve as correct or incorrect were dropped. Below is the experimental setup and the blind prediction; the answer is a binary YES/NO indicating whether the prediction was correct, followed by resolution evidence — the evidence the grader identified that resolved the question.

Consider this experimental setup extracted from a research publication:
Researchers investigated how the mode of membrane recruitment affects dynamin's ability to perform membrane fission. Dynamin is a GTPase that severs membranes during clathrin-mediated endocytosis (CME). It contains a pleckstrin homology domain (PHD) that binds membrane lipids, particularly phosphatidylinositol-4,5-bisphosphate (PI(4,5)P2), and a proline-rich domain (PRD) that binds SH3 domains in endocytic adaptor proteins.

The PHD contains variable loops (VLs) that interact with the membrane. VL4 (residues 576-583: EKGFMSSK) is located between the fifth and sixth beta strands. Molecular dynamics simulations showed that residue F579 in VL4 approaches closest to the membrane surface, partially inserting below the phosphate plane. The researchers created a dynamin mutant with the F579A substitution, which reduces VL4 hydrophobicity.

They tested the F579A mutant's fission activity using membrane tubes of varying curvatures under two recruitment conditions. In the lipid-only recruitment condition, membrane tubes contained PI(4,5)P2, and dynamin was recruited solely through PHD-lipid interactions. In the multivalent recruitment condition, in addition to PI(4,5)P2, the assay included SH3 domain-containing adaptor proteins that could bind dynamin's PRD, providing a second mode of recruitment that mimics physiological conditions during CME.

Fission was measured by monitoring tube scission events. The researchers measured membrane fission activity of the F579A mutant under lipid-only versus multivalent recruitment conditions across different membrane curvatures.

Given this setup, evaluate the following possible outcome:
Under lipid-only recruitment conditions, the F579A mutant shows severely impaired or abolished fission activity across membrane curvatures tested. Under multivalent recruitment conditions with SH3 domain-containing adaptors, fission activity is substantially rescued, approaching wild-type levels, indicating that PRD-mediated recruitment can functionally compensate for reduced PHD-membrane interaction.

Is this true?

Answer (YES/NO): NO